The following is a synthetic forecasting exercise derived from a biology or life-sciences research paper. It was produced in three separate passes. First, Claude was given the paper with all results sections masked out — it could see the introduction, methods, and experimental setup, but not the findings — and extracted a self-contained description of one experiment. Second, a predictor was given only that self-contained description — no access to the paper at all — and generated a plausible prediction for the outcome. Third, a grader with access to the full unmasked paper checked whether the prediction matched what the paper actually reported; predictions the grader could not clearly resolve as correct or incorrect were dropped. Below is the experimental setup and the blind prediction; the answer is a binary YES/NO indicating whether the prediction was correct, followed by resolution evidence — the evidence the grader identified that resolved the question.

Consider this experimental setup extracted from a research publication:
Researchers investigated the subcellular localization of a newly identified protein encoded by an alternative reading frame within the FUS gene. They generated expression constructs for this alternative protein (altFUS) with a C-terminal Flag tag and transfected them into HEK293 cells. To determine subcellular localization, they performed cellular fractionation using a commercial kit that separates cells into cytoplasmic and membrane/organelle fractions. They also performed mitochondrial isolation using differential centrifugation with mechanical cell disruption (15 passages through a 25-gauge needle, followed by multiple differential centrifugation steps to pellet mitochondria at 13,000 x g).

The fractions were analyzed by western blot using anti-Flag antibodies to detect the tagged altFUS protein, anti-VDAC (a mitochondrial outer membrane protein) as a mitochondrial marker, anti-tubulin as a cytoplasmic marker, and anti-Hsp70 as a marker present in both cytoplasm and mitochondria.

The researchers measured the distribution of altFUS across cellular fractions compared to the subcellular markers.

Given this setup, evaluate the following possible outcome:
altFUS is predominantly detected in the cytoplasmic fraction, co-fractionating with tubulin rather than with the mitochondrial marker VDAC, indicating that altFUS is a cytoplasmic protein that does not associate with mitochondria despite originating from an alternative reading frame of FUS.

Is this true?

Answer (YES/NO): NO